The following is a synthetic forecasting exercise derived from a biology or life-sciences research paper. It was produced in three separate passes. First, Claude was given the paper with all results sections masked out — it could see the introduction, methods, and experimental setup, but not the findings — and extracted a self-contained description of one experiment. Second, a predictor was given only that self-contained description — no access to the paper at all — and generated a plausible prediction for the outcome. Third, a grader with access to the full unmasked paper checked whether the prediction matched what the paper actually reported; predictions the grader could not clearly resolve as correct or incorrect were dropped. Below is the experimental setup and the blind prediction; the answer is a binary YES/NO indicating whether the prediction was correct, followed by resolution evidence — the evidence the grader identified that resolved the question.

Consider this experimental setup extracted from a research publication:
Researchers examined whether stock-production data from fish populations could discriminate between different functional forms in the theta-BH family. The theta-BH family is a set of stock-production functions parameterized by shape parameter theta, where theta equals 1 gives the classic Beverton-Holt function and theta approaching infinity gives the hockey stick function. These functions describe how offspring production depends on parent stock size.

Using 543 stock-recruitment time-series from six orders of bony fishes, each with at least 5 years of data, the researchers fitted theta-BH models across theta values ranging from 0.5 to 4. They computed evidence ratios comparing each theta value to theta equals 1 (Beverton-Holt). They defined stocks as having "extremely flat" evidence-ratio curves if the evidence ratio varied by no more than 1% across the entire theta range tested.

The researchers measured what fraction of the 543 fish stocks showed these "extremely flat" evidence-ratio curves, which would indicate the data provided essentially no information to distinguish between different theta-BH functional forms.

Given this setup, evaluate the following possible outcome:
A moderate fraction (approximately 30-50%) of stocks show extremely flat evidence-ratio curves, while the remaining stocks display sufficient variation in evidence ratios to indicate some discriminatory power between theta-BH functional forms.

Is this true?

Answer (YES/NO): YES